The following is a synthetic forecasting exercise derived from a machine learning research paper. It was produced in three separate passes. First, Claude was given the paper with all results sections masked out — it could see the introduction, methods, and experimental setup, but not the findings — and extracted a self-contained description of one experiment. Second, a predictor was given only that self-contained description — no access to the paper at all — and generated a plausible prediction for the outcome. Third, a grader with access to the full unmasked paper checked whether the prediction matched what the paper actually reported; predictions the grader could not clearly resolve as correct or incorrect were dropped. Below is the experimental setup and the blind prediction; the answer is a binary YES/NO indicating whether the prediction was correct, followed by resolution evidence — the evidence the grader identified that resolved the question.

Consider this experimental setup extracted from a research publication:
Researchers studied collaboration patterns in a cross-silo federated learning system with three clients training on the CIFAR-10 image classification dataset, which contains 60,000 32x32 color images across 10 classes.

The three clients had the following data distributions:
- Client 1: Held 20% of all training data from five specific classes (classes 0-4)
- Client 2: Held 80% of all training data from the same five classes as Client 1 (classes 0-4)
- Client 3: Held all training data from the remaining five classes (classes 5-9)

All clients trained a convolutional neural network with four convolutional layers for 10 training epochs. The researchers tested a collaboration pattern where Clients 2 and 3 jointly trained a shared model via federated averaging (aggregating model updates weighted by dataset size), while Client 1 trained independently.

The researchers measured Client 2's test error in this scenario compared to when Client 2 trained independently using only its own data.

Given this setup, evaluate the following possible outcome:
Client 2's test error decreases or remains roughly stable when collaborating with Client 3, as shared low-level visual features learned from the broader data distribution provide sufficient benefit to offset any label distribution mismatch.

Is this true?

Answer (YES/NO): NO